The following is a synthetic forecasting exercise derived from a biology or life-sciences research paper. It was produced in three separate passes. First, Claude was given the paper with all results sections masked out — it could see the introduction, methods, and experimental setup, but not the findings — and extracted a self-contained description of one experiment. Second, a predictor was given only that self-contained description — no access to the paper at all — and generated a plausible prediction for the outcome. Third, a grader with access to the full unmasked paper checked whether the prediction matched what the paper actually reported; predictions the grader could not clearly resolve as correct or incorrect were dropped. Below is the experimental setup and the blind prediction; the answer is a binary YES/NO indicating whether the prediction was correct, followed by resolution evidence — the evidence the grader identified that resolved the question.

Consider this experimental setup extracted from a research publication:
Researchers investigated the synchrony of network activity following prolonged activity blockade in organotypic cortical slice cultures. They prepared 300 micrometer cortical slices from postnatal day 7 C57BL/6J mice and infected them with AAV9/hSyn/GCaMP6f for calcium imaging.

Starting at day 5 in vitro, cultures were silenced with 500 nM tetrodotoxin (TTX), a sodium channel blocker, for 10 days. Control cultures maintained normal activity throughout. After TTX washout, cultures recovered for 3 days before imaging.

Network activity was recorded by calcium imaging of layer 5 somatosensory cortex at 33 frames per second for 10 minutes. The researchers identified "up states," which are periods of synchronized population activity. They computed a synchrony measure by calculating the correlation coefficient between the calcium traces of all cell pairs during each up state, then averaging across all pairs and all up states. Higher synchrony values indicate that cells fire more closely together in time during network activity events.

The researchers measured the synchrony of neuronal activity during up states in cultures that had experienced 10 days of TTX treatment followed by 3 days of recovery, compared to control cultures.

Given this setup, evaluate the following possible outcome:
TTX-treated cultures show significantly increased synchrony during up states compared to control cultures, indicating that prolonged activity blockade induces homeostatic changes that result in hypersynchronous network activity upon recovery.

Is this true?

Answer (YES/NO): YES